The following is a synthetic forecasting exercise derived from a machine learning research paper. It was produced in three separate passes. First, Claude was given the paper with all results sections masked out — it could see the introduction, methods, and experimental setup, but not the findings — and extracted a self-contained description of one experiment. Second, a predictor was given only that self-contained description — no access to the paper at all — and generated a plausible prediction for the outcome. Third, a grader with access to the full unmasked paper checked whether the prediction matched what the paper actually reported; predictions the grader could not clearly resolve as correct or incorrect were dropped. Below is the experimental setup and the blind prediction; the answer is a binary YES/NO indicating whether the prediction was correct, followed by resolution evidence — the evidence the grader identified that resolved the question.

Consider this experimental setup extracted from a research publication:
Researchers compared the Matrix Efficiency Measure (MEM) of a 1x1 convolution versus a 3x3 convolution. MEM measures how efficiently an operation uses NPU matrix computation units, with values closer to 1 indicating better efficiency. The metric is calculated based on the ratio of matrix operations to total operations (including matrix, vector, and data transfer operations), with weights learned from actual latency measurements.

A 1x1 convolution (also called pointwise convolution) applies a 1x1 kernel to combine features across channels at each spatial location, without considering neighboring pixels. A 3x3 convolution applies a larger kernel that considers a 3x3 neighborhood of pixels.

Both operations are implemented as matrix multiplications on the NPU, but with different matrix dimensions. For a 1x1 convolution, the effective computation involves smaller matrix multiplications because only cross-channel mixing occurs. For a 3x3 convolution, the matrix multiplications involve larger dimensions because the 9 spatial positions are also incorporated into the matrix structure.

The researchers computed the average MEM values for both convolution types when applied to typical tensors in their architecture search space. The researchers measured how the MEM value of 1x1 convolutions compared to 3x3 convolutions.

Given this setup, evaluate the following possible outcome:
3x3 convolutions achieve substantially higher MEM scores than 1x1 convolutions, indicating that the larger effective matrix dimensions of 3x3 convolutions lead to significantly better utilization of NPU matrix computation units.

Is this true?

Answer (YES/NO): YES